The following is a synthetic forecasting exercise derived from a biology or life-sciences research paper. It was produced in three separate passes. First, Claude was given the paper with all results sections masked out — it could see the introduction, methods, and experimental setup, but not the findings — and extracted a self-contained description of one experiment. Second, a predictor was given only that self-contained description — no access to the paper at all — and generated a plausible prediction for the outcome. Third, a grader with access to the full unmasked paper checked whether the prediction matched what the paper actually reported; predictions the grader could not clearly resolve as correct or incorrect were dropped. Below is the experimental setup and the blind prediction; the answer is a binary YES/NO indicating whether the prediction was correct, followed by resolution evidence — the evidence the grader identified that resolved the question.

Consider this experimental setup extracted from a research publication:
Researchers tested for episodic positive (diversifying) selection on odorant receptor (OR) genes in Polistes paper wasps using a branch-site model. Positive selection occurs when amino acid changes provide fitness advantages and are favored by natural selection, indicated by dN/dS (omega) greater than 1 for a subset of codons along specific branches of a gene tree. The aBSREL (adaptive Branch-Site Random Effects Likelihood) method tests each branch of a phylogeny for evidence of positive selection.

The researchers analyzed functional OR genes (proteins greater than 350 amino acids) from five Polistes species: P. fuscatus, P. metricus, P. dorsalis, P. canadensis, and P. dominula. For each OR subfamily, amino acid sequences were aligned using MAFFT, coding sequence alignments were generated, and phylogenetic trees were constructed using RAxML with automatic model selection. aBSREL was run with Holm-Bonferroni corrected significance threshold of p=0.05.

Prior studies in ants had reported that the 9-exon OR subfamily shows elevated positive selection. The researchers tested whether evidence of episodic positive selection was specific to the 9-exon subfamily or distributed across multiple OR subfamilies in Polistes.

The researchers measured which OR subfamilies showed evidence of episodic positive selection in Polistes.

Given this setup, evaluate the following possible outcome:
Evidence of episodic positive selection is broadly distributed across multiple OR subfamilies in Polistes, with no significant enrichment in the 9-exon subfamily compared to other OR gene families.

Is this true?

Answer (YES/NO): YES